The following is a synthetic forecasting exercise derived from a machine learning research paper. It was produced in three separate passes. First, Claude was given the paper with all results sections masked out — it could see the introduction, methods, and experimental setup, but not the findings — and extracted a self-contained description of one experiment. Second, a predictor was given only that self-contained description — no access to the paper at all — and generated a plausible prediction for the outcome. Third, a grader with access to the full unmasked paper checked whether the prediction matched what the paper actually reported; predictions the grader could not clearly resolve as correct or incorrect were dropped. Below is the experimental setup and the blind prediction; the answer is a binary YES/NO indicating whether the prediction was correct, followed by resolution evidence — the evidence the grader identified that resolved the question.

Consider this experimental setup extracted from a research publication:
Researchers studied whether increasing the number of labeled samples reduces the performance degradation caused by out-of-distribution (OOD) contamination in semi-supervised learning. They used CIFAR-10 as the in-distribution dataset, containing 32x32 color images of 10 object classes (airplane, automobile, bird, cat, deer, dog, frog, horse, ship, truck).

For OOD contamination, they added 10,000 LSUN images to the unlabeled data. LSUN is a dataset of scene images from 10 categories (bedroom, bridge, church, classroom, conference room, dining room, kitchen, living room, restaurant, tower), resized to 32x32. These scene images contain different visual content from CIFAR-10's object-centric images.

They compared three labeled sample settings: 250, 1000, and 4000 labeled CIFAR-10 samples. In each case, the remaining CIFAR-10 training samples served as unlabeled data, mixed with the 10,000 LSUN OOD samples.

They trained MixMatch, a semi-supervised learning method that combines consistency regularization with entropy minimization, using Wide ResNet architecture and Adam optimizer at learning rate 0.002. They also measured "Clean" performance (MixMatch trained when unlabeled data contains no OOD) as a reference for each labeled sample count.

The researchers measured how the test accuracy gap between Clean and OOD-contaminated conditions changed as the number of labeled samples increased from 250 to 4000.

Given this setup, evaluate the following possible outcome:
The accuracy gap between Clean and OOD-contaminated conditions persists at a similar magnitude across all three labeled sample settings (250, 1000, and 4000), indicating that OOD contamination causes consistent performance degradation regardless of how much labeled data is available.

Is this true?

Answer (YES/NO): NO